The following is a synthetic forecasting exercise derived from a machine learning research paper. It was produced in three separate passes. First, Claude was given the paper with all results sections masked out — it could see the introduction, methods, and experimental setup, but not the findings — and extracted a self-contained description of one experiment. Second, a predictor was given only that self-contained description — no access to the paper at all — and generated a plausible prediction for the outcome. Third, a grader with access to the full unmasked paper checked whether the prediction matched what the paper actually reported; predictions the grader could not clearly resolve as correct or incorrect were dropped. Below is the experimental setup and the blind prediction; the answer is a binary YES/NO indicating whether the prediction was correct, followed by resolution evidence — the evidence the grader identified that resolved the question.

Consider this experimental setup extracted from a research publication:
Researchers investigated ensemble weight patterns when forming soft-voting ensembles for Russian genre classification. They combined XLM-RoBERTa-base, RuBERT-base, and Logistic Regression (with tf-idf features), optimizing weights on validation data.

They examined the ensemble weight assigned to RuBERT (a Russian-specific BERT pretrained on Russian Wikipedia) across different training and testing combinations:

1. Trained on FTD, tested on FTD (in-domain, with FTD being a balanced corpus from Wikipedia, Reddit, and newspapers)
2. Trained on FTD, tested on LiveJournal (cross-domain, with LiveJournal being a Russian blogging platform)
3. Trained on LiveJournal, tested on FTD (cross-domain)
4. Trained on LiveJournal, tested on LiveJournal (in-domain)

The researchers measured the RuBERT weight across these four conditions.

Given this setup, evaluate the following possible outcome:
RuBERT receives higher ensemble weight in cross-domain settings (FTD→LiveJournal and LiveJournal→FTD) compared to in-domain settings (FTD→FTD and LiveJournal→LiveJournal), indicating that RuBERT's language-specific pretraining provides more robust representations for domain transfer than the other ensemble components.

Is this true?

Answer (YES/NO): NO